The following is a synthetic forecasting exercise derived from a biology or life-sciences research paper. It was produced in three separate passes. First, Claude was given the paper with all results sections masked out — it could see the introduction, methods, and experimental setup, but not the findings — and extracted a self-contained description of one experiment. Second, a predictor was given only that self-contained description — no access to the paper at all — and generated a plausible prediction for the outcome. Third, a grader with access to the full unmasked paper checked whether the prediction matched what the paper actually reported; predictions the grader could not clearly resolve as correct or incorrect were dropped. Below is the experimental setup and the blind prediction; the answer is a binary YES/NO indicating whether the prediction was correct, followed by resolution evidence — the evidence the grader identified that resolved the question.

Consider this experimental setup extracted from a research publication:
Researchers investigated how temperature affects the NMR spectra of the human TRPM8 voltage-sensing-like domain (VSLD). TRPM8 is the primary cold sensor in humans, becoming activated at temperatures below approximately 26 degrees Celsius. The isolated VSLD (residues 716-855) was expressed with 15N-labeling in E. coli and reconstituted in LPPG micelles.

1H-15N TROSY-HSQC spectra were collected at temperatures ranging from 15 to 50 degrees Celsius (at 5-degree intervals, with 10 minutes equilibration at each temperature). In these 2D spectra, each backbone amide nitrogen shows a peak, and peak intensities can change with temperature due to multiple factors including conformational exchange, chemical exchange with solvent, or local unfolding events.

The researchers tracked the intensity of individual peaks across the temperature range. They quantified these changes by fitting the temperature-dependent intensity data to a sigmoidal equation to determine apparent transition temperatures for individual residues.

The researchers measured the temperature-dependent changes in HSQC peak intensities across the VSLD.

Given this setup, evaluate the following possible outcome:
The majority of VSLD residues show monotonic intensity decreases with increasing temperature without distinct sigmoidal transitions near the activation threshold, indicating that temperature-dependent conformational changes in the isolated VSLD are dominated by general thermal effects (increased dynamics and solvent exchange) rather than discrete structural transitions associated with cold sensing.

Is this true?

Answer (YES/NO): NO